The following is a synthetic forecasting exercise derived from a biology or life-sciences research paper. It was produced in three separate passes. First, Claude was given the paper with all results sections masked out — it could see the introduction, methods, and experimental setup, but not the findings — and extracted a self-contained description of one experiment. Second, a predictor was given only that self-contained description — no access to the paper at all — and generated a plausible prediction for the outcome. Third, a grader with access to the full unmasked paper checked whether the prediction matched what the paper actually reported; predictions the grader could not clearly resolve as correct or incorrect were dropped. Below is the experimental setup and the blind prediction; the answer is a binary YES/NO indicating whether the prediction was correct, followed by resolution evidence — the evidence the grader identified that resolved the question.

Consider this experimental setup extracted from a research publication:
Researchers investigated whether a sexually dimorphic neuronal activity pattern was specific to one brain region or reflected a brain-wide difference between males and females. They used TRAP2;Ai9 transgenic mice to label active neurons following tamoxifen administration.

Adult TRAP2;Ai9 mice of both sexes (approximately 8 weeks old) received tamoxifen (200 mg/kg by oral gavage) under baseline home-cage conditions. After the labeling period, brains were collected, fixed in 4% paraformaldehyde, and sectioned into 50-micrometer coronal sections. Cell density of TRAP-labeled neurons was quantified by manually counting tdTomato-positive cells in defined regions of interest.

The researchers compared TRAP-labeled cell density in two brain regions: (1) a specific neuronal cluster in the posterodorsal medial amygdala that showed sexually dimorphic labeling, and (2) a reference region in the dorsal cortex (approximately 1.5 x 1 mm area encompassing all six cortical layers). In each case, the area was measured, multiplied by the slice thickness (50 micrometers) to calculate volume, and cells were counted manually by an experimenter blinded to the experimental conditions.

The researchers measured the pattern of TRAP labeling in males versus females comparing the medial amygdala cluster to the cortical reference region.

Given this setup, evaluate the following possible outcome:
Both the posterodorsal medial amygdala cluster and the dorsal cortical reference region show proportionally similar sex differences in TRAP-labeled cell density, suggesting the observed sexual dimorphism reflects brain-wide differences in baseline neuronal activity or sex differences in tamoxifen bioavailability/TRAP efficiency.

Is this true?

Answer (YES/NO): NO